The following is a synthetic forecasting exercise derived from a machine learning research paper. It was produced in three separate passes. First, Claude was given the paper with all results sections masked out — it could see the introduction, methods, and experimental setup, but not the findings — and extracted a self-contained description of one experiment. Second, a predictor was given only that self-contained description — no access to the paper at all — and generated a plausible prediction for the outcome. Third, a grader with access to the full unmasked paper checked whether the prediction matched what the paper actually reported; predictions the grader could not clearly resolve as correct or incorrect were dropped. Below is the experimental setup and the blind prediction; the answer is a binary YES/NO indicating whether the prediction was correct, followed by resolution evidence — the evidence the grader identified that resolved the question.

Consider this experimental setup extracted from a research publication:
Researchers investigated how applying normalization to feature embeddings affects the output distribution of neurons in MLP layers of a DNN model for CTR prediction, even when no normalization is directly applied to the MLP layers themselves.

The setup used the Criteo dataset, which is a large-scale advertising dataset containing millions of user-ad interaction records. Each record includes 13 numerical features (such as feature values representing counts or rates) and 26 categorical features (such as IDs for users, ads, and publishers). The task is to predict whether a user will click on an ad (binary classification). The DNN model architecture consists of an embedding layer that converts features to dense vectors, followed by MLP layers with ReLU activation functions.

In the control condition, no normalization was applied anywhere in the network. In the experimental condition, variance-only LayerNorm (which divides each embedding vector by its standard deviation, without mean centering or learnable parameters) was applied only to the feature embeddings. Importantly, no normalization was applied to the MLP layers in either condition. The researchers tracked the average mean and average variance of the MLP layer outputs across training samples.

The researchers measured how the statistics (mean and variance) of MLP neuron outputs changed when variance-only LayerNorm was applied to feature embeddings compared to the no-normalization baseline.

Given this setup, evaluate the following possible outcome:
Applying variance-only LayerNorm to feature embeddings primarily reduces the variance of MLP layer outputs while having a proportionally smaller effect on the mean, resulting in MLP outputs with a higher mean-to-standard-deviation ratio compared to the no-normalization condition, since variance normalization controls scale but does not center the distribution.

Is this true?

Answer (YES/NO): NO